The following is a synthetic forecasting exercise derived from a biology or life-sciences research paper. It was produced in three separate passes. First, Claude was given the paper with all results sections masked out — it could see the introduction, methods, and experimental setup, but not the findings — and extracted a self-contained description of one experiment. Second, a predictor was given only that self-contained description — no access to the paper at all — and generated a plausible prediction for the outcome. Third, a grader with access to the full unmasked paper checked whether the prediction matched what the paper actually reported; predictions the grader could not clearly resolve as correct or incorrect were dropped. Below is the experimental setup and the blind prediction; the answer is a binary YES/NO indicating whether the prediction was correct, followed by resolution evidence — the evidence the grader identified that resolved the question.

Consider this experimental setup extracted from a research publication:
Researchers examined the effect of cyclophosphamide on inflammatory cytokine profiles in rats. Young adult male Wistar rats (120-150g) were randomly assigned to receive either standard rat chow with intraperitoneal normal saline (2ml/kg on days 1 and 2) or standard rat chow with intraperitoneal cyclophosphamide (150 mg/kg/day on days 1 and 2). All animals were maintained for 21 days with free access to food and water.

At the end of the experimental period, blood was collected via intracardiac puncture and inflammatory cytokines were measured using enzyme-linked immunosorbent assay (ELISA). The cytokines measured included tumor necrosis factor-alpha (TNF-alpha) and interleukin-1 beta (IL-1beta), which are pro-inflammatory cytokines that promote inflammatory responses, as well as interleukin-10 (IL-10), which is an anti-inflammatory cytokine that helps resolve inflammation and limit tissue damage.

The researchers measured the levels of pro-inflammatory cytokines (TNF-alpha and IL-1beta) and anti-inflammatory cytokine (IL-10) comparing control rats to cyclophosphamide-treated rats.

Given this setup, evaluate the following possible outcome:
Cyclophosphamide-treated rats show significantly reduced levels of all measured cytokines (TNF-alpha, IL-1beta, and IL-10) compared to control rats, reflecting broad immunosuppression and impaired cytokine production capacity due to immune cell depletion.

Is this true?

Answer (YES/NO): NO